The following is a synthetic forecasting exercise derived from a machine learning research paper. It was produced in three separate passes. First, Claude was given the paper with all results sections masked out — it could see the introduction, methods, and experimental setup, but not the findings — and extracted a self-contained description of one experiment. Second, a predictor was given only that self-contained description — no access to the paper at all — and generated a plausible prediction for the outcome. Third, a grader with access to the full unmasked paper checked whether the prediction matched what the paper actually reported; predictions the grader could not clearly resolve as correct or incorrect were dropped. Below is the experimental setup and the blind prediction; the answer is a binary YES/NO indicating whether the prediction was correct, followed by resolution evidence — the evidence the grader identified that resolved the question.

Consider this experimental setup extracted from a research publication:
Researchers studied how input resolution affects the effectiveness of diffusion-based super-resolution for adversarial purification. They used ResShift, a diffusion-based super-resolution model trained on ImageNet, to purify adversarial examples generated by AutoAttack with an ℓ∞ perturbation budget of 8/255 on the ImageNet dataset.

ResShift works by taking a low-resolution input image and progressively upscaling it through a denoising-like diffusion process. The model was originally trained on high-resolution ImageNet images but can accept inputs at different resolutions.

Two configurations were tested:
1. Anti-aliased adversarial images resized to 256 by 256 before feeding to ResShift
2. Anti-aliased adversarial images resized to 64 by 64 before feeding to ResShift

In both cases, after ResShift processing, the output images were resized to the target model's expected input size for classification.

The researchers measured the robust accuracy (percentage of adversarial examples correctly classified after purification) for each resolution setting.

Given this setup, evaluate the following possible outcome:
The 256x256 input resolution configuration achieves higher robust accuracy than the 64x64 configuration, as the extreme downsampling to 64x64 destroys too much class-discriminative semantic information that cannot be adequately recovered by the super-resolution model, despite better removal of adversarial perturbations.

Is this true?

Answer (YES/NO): YES